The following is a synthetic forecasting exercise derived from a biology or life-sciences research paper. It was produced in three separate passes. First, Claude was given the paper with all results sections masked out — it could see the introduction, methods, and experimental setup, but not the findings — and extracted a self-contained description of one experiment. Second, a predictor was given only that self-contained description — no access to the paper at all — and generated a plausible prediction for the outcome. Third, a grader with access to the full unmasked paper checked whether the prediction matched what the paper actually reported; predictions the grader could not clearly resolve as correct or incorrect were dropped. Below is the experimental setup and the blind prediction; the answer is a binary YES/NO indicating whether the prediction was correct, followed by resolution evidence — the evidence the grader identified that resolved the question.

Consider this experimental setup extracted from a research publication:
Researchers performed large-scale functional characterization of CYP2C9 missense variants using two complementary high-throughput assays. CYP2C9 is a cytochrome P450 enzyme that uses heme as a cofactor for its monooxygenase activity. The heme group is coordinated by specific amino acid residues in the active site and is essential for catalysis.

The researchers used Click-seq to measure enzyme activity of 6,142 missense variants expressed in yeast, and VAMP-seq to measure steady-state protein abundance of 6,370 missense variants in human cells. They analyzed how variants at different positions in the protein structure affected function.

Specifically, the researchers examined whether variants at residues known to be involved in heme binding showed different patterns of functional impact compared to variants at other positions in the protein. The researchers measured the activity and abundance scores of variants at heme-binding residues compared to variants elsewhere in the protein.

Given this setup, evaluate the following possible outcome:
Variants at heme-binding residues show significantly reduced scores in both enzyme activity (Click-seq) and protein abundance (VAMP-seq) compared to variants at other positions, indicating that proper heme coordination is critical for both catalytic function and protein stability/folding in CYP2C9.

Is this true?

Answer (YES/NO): NO